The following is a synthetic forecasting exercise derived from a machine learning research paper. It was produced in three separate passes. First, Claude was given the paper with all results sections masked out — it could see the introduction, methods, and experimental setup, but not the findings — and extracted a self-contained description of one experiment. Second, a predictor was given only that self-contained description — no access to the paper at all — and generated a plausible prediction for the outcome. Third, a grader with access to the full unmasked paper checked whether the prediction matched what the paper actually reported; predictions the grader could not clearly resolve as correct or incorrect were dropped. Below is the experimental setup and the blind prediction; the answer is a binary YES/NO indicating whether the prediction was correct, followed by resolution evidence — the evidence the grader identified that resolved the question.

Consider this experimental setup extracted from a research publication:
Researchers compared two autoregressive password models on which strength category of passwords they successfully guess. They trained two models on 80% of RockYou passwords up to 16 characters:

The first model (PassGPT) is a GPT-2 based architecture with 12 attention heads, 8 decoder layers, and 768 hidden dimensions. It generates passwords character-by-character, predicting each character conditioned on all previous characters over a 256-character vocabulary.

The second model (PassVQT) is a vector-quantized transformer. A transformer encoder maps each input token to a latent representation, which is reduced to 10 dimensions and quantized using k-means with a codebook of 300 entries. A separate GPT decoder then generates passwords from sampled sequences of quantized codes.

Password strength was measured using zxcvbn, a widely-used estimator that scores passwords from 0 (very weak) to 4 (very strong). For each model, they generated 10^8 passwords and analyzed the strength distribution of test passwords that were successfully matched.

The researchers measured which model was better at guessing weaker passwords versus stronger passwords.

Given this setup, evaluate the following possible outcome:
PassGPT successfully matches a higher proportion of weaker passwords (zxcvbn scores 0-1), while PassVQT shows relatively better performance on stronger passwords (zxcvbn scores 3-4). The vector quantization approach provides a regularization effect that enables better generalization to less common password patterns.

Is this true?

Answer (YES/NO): NO